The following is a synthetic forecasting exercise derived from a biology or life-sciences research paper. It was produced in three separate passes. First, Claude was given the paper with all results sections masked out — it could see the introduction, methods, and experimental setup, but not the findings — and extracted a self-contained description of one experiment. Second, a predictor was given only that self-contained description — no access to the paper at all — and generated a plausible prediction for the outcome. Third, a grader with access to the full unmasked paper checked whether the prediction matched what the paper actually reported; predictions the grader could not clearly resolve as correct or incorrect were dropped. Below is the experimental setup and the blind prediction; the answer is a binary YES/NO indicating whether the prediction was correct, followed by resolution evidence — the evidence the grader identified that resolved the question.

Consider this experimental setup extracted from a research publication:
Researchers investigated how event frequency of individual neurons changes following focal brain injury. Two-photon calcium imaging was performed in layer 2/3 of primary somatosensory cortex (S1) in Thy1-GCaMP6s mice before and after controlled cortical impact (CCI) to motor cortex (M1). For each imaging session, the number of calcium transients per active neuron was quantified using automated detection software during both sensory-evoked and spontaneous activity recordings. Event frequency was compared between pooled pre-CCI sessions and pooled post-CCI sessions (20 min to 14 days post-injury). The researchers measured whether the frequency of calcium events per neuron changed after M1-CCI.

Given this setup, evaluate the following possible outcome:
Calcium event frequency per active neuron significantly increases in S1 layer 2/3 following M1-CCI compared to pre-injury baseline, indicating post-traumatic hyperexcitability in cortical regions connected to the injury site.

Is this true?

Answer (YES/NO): YES